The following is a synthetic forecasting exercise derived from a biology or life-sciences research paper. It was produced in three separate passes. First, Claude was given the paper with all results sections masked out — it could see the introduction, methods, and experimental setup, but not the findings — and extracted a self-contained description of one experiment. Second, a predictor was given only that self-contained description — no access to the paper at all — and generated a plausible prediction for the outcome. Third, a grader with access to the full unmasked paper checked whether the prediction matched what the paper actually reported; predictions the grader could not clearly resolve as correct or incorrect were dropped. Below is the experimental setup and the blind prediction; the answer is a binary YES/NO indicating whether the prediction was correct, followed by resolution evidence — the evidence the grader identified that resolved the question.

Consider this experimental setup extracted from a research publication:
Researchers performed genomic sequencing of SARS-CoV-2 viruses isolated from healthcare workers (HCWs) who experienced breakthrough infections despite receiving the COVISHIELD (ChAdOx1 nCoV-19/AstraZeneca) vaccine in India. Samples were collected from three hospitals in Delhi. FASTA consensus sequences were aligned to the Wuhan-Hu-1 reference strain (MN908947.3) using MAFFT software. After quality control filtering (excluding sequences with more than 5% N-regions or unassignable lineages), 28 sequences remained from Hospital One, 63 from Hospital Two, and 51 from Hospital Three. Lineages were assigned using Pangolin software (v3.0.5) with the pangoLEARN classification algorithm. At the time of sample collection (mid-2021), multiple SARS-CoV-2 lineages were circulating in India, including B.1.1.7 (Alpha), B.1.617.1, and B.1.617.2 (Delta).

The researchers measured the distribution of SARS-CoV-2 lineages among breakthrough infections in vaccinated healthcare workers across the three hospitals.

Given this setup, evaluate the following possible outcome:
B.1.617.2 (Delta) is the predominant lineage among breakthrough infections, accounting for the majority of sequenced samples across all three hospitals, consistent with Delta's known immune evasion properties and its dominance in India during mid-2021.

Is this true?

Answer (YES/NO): YES